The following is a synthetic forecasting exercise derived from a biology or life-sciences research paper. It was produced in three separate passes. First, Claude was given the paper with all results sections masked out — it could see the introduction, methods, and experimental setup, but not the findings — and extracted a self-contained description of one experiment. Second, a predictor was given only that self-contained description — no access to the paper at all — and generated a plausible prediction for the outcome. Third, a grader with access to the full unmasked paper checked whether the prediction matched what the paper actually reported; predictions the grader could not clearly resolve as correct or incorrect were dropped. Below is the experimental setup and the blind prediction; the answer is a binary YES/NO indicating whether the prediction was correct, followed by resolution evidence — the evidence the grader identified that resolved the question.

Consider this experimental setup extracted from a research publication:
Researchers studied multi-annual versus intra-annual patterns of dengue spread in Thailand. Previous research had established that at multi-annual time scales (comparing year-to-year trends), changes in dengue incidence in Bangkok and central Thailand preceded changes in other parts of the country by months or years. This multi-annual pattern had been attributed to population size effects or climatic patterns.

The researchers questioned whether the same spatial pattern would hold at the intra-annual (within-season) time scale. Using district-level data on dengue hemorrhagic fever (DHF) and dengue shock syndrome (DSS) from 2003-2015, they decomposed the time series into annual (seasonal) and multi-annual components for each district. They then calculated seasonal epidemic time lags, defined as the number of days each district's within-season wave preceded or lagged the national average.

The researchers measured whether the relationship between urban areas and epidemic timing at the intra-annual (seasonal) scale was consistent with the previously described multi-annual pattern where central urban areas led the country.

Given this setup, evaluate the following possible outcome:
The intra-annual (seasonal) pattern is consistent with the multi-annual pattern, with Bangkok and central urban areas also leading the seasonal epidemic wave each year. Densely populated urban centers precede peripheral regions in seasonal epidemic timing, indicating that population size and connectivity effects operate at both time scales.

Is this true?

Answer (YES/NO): NO